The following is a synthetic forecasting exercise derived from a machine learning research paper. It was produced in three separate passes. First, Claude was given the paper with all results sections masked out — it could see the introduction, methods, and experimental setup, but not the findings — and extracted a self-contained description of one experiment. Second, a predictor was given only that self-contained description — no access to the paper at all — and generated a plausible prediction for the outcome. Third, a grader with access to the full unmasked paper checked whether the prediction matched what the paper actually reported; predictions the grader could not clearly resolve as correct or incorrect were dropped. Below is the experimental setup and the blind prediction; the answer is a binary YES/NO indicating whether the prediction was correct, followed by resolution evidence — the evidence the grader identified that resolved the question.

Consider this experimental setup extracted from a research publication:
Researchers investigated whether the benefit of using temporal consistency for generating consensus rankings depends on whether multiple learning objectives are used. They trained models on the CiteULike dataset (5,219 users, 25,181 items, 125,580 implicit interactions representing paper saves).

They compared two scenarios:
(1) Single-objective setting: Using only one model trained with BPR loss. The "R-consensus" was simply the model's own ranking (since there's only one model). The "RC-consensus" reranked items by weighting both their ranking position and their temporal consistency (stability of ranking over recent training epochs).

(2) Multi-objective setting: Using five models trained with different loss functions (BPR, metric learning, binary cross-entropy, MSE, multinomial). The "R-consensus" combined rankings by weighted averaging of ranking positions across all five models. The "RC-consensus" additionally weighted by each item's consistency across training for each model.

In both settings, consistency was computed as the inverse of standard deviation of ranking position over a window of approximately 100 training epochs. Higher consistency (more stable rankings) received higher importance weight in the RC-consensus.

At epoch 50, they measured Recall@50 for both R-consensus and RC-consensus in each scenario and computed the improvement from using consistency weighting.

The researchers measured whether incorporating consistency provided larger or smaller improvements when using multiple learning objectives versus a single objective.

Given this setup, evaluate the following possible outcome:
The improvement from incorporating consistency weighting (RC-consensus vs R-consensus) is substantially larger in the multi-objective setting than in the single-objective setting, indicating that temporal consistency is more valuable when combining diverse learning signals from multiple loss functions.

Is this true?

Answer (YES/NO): YES